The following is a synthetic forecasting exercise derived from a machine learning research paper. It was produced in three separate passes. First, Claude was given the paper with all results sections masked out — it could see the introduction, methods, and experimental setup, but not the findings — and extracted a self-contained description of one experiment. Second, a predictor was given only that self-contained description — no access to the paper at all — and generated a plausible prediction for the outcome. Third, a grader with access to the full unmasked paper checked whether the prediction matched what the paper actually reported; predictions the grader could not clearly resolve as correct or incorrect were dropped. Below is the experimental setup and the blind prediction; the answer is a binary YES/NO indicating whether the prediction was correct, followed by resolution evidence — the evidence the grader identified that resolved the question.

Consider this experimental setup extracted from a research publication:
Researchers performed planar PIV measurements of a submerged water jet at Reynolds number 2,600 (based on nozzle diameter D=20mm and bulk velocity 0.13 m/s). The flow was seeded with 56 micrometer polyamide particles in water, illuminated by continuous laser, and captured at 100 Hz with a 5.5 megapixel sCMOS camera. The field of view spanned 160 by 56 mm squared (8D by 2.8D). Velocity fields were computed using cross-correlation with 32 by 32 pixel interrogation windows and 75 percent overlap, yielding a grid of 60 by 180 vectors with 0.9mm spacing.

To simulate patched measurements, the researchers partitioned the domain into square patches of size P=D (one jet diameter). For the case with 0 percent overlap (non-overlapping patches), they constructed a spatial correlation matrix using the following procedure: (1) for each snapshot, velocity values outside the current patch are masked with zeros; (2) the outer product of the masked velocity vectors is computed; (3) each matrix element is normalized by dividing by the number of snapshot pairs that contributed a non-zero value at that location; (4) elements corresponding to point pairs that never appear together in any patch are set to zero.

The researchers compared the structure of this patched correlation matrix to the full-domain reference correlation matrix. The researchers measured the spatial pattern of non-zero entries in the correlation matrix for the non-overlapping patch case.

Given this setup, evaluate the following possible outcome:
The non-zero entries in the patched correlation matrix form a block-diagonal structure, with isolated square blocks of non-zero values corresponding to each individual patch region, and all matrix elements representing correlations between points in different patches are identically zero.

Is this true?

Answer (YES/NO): YES